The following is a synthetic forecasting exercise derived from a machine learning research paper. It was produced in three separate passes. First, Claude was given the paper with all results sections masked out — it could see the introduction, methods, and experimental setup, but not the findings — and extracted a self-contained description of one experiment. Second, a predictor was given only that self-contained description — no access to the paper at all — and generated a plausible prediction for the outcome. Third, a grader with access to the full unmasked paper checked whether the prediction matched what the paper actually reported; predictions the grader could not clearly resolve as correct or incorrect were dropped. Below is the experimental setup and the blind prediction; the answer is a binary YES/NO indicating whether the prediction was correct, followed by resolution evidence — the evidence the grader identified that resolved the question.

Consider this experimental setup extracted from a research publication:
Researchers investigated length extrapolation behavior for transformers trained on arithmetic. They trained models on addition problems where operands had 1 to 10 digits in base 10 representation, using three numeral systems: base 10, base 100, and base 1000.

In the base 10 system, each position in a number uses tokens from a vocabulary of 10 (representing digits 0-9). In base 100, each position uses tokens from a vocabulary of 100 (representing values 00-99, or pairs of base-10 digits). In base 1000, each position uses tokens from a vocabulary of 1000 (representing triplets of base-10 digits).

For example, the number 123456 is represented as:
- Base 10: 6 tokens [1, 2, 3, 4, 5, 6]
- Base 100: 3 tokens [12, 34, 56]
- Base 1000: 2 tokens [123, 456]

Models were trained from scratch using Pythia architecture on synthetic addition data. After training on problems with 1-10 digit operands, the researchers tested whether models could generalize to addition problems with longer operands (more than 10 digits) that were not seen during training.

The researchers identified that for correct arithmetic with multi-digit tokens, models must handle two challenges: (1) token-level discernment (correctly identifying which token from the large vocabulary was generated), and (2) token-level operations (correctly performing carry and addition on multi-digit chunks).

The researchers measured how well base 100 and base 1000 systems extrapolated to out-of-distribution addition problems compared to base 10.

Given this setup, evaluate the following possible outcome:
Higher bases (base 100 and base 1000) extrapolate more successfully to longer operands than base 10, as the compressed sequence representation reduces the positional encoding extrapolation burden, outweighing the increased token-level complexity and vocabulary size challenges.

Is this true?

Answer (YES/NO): NO